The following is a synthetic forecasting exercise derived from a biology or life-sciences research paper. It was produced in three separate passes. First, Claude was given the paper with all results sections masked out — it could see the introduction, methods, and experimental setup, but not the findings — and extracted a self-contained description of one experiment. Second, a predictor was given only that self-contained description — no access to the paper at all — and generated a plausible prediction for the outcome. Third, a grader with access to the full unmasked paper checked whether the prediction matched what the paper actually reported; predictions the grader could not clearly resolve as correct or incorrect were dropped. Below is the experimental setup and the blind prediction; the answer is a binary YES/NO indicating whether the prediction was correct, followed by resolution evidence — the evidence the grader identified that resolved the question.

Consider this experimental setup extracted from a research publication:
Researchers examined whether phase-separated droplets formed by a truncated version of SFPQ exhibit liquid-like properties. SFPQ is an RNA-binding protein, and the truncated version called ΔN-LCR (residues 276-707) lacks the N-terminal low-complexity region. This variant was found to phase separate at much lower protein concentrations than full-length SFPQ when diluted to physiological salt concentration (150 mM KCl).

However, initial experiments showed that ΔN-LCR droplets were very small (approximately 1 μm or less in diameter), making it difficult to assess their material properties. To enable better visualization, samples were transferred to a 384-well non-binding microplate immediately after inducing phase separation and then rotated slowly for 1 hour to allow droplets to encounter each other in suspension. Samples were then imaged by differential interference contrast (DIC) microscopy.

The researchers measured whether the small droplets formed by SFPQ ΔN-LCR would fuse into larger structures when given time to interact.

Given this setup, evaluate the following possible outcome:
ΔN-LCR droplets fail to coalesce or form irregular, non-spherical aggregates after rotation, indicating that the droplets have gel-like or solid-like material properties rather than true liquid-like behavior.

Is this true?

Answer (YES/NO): NO